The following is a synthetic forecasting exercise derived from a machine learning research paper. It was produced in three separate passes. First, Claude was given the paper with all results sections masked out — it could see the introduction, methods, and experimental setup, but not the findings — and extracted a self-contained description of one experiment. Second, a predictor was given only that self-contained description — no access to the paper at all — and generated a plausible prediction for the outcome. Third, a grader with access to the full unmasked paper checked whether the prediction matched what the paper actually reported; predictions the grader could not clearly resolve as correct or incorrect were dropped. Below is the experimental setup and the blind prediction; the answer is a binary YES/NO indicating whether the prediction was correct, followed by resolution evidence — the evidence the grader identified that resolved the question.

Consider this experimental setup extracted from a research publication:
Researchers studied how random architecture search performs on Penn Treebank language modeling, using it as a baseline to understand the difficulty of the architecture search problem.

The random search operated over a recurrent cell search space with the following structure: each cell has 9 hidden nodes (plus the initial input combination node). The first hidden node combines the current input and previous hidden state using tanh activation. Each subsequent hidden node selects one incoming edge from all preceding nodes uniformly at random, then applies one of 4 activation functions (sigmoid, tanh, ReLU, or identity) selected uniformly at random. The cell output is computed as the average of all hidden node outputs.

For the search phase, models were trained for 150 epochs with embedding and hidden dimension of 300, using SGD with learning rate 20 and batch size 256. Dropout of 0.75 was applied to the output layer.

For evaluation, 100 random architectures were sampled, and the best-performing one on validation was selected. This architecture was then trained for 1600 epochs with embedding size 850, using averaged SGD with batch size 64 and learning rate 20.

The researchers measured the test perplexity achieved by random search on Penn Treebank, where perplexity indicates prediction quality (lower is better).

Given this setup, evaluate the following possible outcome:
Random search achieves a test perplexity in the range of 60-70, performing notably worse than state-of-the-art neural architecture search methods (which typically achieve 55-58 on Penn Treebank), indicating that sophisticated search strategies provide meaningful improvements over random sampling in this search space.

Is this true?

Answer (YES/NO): YES